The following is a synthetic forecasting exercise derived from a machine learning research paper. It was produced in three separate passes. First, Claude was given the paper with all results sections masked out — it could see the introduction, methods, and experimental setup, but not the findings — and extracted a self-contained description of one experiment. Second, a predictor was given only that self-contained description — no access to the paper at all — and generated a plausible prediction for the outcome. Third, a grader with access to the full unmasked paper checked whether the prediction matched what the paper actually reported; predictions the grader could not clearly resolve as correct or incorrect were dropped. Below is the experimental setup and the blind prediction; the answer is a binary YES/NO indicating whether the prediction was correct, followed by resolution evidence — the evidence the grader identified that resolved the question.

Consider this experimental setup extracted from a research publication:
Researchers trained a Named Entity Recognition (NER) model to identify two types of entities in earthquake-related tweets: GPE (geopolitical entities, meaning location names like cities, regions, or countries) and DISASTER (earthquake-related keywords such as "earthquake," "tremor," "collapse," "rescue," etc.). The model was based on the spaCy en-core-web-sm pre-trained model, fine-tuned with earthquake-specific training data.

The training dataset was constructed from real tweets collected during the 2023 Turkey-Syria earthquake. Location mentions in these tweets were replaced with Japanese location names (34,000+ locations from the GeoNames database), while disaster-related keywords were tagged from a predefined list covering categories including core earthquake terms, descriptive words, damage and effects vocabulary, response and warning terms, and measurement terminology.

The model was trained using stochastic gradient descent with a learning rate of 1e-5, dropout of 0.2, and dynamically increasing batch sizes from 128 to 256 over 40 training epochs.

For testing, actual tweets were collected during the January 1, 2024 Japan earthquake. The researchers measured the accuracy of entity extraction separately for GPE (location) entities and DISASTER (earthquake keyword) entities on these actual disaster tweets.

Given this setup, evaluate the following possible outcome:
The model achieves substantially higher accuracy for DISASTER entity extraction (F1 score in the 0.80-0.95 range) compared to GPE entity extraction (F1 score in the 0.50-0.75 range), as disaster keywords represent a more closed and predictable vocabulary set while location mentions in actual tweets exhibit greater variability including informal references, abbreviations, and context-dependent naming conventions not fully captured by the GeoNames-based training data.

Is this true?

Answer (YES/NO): NO